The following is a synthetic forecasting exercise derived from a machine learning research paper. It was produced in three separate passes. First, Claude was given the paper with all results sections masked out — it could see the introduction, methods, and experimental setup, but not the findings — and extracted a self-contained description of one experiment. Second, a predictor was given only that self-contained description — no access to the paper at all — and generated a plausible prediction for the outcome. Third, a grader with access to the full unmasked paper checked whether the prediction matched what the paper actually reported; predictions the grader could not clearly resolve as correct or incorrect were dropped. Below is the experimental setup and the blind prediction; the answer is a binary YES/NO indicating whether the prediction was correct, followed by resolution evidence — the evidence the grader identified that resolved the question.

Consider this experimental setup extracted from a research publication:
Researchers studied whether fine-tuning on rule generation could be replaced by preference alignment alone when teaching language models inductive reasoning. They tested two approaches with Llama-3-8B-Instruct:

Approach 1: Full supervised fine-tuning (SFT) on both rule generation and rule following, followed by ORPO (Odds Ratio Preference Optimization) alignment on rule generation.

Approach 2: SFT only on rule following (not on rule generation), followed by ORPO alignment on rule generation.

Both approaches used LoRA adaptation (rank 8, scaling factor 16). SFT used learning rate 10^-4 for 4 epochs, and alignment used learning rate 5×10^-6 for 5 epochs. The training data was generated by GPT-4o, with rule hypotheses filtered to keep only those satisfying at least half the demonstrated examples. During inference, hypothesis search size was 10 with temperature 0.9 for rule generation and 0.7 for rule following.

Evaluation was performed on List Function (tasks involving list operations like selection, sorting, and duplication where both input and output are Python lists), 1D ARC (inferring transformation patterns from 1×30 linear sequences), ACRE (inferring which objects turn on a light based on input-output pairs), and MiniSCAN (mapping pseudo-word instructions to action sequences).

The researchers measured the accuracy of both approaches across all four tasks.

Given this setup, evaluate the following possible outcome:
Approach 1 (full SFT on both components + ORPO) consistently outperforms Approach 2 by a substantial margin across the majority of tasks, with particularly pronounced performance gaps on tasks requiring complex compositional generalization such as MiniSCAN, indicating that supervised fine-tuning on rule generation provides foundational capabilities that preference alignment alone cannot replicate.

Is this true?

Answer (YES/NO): YES